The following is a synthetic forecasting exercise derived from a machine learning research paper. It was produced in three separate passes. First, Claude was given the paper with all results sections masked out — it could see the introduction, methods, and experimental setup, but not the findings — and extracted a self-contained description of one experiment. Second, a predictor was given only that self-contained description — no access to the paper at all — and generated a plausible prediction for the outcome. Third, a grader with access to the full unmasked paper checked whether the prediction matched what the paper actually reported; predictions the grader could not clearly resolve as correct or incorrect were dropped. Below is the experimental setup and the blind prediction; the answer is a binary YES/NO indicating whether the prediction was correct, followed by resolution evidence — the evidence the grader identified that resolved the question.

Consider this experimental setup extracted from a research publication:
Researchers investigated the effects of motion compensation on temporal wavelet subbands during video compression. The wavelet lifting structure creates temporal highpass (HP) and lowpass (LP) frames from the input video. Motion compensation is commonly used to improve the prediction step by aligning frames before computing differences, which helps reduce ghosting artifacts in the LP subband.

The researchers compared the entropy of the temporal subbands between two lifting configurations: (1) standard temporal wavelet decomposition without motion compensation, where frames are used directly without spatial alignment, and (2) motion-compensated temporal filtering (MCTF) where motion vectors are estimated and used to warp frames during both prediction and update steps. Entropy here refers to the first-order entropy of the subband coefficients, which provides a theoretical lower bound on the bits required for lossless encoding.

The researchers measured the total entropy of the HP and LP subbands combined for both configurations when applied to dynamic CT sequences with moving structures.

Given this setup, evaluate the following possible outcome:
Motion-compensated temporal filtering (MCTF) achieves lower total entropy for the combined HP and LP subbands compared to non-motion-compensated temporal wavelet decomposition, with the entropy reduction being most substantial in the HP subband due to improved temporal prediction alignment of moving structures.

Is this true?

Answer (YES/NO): NO